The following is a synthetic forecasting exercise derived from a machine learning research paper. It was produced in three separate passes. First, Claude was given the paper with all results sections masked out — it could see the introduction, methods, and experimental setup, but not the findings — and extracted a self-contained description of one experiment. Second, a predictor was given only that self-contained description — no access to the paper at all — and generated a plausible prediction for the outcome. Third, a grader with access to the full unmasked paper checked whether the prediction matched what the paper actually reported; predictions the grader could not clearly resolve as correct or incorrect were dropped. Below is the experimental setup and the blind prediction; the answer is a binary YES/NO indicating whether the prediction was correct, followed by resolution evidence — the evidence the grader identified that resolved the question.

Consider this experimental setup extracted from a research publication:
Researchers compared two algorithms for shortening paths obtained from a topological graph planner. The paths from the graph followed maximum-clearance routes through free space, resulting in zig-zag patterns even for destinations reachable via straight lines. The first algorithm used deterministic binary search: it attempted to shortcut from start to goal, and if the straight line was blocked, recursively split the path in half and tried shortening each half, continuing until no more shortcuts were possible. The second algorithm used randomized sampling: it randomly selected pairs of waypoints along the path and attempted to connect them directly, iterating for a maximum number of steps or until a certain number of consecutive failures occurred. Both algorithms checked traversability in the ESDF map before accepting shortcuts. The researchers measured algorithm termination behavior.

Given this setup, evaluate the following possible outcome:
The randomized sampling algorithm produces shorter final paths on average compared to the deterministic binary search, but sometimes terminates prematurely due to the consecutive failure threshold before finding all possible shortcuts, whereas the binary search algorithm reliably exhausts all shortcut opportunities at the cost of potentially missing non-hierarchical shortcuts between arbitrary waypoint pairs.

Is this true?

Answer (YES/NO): NO